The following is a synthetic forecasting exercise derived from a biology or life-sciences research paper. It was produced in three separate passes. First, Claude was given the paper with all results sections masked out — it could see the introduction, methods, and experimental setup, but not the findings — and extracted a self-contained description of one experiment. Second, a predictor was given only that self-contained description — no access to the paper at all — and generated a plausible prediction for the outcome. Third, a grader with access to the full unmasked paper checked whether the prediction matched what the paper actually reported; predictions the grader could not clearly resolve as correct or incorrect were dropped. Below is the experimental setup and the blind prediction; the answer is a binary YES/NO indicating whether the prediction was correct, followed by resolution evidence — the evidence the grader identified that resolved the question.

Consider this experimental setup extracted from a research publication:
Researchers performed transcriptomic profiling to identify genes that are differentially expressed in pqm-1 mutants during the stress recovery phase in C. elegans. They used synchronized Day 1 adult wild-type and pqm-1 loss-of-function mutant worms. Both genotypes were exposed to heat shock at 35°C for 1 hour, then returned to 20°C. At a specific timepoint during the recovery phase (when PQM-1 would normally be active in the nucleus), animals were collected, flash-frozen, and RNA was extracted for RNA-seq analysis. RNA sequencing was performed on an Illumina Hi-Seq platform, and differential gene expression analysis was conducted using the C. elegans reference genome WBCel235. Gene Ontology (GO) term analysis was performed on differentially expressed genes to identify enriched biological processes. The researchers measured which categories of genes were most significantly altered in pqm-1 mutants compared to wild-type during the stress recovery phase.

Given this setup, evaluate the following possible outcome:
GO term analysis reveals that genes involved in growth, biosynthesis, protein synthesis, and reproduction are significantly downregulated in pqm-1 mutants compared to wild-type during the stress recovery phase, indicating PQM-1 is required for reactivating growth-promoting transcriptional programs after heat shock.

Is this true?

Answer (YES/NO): NO